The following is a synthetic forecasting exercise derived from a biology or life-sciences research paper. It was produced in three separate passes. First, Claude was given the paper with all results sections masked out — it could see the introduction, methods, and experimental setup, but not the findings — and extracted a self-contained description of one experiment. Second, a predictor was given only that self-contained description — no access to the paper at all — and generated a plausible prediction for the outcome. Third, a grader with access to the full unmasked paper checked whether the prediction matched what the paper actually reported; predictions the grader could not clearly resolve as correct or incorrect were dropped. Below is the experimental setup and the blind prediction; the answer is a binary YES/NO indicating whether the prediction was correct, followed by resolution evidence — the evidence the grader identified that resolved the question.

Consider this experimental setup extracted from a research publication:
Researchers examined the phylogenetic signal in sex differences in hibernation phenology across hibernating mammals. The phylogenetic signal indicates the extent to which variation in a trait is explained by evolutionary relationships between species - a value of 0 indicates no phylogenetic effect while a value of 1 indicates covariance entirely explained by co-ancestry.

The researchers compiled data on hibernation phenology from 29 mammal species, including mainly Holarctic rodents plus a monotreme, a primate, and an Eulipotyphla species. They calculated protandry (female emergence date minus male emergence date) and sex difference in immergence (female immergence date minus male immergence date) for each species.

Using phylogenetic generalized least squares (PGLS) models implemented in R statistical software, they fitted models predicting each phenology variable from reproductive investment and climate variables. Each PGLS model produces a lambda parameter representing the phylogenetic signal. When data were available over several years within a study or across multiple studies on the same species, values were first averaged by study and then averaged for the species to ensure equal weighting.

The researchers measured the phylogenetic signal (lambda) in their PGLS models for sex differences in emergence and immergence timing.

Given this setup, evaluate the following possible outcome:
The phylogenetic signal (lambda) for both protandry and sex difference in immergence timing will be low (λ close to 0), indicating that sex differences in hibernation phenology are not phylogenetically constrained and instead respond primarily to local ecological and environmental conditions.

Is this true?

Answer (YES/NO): YES